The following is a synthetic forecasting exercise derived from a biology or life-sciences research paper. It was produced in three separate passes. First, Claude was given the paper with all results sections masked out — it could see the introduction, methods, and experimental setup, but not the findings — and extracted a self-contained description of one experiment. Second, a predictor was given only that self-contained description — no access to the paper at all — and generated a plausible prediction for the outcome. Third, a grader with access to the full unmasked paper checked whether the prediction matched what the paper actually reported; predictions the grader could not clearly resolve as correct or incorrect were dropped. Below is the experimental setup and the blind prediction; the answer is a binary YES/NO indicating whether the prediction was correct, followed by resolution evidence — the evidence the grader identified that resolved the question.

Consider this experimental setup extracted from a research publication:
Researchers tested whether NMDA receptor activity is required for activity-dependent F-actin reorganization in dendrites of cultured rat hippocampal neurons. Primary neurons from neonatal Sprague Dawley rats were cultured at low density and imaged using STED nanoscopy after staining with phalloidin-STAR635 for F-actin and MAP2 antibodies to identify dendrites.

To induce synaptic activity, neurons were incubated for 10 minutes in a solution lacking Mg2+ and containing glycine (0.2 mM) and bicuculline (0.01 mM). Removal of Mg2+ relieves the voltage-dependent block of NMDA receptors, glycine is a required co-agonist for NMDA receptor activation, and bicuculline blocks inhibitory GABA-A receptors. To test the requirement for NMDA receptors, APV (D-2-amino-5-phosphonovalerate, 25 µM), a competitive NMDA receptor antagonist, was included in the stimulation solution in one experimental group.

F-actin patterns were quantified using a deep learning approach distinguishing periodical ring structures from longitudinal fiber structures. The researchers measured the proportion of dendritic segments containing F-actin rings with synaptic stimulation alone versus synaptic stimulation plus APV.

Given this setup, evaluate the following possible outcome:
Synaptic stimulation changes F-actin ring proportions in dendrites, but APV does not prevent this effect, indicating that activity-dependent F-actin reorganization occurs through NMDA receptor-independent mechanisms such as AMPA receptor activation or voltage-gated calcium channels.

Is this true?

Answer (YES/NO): NO